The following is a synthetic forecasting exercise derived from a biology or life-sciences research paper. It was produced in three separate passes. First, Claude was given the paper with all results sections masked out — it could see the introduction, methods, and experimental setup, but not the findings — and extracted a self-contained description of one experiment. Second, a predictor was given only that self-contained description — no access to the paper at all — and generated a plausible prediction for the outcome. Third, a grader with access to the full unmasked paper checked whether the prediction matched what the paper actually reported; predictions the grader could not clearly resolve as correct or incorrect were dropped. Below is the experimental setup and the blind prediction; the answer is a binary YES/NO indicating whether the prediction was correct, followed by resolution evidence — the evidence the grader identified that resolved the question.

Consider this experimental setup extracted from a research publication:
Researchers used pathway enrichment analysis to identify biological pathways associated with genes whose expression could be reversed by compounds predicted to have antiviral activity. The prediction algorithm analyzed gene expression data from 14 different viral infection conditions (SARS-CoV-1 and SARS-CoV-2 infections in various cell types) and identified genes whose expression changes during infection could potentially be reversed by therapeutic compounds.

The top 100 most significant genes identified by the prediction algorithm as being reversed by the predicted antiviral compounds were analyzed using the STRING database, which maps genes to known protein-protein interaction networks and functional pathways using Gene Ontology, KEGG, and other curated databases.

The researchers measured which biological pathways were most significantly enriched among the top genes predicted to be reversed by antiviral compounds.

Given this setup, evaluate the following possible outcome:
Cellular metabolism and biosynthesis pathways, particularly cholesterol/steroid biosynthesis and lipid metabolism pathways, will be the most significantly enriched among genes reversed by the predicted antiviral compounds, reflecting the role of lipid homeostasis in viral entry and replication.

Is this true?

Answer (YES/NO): NO